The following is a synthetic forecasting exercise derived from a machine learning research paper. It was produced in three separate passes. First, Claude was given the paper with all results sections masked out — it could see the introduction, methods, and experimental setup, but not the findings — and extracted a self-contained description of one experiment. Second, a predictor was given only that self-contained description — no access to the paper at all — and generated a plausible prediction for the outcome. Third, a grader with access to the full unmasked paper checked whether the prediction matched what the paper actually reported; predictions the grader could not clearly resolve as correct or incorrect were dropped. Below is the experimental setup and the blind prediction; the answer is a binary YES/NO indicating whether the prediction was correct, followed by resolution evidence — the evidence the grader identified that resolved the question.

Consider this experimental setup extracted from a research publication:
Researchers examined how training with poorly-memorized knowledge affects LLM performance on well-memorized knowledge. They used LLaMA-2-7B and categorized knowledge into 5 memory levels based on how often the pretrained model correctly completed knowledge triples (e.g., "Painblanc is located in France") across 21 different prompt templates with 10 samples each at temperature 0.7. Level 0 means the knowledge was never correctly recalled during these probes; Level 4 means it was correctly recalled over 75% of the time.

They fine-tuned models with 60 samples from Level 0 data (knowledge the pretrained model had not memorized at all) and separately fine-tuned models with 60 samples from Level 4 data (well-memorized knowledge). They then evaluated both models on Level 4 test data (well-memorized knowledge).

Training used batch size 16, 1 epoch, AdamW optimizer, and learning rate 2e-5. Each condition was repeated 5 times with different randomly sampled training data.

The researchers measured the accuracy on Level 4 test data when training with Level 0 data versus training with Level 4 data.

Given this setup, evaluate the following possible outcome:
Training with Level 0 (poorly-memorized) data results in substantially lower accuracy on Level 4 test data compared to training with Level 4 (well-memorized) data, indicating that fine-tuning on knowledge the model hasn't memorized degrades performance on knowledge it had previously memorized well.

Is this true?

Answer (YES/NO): YES